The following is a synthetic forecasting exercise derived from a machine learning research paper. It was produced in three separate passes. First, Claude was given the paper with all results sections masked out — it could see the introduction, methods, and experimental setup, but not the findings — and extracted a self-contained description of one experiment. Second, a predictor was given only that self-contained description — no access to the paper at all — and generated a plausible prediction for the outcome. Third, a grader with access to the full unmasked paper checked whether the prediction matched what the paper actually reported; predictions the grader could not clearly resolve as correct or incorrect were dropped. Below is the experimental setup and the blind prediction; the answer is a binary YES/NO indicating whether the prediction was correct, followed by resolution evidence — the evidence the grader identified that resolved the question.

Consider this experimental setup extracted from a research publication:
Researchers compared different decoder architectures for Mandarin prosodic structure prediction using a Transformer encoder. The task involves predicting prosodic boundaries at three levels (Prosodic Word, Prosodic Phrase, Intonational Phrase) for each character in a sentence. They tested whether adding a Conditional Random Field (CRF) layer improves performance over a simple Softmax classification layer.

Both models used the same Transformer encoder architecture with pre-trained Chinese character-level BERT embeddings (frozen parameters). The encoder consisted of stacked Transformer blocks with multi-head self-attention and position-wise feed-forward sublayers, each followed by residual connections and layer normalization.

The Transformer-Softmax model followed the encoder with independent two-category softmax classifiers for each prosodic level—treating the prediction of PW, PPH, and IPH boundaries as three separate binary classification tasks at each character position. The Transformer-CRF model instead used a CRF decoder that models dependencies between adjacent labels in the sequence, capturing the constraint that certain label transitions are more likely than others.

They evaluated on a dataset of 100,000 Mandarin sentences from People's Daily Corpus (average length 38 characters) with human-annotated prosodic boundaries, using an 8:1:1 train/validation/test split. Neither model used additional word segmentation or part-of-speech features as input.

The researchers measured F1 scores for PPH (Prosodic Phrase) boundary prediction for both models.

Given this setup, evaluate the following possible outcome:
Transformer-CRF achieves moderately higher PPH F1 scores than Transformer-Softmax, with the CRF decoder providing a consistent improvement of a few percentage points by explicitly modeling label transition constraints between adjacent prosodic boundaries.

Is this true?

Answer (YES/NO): YES